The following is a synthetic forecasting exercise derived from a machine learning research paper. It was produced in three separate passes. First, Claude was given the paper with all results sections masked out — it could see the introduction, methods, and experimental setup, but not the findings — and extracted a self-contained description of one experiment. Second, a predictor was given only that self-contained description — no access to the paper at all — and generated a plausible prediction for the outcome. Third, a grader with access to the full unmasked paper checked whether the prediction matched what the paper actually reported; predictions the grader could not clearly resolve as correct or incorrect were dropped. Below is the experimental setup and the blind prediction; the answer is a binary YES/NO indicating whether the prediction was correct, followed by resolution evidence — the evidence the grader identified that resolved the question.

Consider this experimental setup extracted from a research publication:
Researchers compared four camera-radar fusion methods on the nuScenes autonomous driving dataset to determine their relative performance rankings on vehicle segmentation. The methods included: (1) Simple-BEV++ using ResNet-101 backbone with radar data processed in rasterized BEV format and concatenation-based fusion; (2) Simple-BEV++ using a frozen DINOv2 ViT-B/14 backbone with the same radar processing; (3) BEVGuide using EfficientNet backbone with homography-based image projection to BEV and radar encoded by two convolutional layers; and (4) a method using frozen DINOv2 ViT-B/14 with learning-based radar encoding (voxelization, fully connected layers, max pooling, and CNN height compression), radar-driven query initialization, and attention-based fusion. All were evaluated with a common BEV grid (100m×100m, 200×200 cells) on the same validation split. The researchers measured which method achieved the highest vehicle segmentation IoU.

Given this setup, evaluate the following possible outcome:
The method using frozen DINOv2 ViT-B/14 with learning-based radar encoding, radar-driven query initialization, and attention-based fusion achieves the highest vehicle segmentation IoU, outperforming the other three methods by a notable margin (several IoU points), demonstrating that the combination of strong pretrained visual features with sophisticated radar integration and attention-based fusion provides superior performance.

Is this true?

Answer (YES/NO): NO